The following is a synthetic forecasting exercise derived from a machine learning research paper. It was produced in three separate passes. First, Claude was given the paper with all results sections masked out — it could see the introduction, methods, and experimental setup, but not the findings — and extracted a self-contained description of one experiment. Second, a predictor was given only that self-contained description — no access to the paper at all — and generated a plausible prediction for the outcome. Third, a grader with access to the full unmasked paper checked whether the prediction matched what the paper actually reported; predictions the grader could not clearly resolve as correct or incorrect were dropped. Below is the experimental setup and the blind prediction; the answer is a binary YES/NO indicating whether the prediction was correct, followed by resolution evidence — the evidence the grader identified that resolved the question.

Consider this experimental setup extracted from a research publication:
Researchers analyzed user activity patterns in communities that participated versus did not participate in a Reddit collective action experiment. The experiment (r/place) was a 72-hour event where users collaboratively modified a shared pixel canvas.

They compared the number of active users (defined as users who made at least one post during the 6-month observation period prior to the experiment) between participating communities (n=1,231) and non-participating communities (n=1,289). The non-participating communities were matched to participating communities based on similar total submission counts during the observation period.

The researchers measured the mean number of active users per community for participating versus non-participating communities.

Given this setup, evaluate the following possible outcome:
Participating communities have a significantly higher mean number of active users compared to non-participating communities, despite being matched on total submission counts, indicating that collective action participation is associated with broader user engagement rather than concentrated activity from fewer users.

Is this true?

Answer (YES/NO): YES